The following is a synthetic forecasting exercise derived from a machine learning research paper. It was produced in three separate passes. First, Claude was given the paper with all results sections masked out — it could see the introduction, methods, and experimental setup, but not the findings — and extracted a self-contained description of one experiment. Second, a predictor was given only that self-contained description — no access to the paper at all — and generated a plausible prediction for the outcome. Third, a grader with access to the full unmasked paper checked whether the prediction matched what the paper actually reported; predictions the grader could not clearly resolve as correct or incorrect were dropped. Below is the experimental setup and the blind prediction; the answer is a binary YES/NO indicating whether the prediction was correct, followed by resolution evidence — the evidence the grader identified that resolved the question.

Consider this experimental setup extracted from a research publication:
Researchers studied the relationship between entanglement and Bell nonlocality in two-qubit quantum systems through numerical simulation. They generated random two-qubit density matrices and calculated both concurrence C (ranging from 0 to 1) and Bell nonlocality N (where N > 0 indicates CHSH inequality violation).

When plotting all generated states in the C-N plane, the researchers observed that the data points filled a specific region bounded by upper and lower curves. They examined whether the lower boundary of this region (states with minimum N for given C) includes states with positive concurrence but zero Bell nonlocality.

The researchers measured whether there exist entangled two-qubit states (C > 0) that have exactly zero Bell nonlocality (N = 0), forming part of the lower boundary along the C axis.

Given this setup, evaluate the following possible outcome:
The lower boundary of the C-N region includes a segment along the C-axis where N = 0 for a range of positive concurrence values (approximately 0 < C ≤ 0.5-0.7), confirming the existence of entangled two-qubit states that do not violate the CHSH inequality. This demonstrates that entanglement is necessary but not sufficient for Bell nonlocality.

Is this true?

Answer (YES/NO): YES